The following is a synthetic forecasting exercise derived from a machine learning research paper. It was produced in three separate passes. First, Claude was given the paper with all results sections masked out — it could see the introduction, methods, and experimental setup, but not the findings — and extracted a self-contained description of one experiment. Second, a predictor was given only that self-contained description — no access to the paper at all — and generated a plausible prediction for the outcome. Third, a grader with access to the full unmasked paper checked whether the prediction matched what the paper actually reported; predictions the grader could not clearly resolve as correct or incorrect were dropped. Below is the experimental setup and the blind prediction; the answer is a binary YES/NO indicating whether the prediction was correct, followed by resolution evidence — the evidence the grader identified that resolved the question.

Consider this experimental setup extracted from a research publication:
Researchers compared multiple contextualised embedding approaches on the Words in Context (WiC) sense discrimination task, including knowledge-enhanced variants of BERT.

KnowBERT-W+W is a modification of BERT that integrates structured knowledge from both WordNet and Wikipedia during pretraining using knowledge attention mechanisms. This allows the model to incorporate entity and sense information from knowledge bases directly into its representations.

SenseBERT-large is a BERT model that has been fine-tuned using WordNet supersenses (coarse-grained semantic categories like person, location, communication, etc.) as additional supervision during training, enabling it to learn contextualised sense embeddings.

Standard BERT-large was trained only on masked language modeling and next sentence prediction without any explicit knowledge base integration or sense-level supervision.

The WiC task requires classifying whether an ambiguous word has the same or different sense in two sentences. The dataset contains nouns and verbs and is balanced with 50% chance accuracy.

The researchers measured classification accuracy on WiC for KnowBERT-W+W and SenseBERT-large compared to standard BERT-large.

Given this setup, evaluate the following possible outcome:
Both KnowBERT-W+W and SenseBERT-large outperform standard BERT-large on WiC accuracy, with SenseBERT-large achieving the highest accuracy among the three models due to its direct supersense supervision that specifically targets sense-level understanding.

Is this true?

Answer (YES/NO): YES